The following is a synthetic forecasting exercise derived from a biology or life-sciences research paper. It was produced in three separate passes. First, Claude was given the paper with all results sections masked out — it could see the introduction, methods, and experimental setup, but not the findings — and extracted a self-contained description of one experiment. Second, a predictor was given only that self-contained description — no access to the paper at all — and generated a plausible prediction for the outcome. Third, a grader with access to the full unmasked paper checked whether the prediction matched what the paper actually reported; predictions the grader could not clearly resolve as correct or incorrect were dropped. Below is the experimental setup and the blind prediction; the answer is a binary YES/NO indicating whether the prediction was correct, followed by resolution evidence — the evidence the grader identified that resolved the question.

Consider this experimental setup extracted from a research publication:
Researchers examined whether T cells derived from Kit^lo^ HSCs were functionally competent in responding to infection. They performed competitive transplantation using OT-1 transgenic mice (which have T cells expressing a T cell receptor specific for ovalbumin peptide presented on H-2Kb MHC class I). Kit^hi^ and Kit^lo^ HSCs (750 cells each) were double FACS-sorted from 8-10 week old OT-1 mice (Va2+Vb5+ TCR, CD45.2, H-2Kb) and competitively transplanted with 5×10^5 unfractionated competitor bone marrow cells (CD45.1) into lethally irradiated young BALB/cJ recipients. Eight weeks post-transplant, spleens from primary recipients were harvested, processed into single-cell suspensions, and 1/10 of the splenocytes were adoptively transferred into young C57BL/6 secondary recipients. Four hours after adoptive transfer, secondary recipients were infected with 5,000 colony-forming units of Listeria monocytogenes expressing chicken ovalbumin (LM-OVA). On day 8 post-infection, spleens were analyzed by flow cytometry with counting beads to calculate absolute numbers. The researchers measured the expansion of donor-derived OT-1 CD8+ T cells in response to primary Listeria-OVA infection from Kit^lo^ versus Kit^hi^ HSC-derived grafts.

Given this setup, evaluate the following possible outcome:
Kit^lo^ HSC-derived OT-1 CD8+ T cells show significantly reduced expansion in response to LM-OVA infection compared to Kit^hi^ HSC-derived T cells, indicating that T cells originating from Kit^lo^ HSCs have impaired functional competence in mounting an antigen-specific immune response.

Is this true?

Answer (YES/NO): NO